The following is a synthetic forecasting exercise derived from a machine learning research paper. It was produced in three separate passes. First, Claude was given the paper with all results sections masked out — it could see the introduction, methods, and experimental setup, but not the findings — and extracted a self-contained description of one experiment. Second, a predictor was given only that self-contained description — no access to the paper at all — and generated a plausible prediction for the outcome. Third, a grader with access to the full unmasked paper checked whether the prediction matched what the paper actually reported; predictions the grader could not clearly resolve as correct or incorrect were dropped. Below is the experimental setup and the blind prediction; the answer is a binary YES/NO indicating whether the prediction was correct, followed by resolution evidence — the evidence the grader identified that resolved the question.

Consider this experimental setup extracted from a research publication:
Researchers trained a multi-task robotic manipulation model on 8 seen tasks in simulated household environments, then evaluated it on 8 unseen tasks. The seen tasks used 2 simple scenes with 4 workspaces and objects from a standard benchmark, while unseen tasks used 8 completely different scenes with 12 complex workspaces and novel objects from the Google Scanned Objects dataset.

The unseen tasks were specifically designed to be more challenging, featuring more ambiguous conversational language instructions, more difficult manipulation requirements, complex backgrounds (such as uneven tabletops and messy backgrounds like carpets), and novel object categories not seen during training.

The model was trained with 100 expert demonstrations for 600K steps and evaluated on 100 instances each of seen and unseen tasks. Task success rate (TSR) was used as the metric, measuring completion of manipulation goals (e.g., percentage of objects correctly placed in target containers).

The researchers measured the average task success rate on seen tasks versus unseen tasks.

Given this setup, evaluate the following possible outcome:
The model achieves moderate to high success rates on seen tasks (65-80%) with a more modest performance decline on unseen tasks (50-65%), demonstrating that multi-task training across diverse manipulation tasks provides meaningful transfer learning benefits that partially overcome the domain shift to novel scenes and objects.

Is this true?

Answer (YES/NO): NO